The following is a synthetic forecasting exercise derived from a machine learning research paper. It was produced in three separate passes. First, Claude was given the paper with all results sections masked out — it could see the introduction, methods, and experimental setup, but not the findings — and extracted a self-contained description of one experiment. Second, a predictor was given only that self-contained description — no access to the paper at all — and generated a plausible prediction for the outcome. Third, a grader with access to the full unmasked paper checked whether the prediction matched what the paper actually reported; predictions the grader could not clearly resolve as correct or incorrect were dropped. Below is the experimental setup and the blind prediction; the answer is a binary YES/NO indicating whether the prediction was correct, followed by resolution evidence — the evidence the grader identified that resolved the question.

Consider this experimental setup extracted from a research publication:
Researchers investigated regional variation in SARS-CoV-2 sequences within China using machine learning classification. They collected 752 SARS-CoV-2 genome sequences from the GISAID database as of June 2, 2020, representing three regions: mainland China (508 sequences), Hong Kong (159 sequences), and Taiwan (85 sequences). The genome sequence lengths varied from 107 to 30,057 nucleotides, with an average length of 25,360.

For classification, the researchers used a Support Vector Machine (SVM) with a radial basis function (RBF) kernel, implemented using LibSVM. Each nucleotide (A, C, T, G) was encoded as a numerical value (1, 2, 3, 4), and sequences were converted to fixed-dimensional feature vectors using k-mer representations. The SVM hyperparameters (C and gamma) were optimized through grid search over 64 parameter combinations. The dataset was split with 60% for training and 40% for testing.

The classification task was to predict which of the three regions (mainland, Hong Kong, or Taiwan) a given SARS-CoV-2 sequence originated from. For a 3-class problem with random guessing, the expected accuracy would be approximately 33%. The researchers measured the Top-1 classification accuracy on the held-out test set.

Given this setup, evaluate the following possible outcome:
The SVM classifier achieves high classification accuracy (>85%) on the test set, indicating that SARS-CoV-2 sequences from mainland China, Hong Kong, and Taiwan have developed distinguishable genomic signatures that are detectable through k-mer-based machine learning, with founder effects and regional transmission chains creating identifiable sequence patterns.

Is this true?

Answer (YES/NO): NO